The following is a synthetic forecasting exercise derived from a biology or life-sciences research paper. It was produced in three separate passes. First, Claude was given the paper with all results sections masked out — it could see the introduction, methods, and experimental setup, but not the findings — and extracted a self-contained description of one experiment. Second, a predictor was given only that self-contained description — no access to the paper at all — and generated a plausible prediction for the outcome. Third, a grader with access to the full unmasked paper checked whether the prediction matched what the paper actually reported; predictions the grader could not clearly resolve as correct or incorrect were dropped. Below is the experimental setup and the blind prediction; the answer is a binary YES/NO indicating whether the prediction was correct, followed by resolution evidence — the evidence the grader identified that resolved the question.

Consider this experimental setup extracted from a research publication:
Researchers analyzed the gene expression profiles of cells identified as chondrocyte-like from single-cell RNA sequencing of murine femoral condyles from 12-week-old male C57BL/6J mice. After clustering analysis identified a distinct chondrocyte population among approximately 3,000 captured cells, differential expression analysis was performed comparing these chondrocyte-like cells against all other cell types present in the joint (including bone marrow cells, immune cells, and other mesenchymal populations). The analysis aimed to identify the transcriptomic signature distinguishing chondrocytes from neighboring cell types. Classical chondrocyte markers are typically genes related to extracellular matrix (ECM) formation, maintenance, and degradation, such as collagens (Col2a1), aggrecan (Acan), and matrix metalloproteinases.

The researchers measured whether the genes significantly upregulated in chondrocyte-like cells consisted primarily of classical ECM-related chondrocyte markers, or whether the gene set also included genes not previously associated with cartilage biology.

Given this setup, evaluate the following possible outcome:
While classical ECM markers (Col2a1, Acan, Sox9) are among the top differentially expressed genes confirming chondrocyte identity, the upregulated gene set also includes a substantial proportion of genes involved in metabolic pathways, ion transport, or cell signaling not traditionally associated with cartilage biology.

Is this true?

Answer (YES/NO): NO